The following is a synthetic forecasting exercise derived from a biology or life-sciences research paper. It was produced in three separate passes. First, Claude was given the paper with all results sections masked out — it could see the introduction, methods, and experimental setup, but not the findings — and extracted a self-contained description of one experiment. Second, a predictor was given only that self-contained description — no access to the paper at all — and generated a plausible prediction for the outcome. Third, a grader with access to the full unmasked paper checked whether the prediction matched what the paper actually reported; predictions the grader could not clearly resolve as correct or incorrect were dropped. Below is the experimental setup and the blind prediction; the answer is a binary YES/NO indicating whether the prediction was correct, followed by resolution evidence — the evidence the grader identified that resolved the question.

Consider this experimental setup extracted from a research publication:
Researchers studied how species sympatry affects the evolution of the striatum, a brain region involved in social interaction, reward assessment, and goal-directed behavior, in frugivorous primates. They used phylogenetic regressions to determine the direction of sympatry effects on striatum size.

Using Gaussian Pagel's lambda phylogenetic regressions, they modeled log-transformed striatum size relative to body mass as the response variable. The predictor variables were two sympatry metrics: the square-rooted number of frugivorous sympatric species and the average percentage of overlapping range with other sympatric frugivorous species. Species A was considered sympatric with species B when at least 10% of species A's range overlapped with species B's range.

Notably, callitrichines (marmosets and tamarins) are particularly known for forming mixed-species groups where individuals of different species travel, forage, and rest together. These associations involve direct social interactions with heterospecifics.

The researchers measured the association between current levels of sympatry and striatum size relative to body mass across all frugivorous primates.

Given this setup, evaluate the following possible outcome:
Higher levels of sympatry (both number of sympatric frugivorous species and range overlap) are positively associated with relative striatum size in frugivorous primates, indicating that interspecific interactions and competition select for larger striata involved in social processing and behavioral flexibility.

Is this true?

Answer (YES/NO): NO